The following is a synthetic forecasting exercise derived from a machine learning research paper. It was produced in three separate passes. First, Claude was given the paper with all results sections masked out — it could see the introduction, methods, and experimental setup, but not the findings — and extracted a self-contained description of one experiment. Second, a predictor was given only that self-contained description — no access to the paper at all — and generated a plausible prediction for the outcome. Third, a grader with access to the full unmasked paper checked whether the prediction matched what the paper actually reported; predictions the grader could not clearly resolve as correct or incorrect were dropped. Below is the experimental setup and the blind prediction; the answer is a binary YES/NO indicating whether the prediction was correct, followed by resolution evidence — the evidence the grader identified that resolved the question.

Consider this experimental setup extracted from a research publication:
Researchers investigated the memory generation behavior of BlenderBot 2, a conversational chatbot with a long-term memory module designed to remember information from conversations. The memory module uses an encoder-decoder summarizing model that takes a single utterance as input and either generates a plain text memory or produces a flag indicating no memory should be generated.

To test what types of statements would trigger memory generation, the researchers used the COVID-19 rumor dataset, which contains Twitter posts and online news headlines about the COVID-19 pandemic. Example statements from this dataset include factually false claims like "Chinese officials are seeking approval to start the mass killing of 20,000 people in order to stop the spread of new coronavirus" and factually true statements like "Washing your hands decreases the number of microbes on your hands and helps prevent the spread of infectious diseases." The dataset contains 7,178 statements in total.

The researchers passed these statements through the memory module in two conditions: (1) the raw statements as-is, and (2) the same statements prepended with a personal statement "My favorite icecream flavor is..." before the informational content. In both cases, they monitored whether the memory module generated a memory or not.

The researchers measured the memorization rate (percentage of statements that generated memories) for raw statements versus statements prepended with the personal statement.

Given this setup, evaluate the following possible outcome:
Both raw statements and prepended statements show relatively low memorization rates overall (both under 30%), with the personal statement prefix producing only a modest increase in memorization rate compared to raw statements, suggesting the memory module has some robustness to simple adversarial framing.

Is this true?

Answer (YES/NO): NO